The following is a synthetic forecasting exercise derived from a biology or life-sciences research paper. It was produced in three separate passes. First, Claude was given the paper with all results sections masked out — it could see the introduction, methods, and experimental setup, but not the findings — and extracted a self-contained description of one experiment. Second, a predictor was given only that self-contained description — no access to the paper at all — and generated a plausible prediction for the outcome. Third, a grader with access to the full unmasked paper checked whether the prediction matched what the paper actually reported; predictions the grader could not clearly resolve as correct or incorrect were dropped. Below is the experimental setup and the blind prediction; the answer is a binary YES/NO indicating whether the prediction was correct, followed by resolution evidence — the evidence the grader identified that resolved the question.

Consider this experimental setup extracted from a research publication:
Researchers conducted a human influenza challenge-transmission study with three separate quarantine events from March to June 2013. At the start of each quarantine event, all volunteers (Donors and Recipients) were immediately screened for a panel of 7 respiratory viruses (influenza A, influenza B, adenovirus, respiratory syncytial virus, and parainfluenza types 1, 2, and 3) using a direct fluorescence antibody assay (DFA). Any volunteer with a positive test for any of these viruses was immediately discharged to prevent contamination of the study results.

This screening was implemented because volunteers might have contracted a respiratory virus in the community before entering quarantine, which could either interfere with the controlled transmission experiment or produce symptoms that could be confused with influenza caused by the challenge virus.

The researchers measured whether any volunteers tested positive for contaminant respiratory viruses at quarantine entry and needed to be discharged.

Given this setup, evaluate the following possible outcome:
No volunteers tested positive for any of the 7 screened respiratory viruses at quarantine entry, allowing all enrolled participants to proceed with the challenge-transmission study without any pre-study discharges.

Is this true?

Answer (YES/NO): NO